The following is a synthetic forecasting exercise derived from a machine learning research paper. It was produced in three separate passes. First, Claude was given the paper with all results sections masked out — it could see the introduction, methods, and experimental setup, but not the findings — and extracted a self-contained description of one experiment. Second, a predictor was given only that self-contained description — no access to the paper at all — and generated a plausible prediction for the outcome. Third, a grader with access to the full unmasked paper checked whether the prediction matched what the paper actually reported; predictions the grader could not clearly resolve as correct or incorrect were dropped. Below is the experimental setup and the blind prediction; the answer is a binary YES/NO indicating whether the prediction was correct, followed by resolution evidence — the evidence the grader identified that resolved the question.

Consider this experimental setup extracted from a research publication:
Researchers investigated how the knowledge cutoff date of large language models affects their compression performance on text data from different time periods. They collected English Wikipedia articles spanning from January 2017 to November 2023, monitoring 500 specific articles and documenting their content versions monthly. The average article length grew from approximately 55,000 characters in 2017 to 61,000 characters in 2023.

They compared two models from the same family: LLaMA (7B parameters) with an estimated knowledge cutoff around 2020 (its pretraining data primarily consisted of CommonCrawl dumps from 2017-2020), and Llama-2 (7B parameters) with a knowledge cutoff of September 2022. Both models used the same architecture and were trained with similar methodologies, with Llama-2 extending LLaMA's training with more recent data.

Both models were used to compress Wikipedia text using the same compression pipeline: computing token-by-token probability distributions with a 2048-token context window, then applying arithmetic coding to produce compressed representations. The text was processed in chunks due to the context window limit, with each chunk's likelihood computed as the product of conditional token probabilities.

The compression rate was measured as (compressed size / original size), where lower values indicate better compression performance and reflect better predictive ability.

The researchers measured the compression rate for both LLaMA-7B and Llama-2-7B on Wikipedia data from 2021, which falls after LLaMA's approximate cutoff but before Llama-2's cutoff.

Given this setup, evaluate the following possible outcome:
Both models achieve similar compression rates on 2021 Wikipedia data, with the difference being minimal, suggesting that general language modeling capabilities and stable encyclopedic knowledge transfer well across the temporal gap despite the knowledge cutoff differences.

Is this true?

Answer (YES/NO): NO